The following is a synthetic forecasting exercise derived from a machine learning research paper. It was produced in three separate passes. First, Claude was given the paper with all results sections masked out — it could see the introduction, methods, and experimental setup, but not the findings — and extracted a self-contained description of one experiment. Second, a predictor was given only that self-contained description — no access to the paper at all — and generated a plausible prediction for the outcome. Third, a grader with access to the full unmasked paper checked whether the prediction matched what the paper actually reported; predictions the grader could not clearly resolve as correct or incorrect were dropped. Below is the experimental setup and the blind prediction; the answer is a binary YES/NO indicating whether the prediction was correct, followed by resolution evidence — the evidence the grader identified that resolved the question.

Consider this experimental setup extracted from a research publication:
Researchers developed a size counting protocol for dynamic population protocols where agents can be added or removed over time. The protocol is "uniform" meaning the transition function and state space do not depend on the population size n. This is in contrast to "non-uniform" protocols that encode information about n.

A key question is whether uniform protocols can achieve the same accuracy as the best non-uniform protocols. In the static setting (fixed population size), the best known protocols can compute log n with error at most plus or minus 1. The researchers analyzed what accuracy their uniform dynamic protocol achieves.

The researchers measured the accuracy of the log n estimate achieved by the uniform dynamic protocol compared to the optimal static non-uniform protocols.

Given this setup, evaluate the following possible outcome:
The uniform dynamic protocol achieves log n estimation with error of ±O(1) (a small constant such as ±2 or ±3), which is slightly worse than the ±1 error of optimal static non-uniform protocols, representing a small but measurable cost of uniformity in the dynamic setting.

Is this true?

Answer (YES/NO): NO